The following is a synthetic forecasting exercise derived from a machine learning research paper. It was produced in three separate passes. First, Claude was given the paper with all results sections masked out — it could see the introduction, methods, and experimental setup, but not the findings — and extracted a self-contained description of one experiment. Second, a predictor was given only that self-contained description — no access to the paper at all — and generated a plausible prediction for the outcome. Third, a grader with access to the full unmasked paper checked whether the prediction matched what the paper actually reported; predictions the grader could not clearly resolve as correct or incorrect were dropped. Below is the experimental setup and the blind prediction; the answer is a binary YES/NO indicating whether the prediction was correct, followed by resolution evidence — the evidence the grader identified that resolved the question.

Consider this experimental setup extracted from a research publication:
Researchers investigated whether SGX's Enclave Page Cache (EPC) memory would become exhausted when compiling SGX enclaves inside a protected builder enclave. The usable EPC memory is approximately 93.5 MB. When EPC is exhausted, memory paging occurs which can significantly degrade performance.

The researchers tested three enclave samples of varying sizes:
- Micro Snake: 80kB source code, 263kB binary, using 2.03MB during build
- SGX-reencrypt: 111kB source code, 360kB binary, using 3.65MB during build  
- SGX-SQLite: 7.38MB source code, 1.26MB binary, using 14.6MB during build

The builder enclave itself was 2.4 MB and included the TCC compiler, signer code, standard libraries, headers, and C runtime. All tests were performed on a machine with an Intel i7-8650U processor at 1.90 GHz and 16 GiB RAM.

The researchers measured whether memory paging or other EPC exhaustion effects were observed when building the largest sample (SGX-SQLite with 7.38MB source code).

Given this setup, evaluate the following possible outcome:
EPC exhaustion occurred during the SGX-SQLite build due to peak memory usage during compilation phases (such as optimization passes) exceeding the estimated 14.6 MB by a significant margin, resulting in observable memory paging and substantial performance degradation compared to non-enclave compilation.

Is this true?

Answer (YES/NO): NO